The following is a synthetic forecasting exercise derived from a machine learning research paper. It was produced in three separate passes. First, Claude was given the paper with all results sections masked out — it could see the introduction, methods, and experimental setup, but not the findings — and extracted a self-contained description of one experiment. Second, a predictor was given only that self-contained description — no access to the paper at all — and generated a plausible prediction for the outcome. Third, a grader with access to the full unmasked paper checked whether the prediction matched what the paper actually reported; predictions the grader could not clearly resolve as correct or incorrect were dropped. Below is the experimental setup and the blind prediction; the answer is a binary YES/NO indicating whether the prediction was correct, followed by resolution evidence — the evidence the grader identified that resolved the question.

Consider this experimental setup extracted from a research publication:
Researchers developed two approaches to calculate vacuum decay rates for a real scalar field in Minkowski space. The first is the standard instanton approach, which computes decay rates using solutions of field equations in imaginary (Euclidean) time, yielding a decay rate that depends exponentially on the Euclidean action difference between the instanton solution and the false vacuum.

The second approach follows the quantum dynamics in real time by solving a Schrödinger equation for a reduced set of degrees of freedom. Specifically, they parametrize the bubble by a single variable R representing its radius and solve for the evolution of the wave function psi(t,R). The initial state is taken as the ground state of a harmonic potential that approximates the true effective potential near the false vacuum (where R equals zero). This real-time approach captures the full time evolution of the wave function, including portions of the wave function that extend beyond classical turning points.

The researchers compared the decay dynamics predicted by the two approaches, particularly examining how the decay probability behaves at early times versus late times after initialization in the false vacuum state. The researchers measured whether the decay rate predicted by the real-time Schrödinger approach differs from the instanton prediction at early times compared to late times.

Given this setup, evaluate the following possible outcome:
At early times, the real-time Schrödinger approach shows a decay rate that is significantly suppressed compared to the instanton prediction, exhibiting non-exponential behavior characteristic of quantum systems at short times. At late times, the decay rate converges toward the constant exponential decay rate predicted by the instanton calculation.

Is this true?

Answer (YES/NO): NO